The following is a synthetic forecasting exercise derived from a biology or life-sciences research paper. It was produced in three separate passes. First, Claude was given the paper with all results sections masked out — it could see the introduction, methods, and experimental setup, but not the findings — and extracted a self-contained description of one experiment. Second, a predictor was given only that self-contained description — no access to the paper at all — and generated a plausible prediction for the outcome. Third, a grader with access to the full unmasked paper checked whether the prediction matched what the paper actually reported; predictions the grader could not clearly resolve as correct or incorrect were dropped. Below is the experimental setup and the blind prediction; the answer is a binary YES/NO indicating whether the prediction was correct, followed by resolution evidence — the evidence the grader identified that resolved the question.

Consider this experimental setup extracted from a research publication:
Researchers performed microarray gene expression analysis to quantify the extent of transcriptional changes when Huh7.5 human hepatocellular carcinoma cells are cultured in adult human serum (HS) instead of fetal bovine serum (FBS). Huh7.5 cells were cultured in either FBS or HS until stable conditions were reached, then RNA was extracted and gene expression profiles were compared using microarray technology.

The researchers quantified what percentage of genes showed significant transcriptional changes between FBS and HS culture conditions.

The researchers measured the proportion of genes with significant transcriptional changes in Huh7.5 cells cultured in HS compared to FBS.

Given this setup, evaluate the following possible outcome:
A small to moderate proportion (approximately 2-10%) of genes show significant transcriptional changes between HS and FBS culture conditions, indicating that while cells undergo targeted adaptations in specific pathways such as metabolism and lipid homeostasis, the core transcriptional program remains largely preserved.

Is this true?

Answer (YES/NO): NO